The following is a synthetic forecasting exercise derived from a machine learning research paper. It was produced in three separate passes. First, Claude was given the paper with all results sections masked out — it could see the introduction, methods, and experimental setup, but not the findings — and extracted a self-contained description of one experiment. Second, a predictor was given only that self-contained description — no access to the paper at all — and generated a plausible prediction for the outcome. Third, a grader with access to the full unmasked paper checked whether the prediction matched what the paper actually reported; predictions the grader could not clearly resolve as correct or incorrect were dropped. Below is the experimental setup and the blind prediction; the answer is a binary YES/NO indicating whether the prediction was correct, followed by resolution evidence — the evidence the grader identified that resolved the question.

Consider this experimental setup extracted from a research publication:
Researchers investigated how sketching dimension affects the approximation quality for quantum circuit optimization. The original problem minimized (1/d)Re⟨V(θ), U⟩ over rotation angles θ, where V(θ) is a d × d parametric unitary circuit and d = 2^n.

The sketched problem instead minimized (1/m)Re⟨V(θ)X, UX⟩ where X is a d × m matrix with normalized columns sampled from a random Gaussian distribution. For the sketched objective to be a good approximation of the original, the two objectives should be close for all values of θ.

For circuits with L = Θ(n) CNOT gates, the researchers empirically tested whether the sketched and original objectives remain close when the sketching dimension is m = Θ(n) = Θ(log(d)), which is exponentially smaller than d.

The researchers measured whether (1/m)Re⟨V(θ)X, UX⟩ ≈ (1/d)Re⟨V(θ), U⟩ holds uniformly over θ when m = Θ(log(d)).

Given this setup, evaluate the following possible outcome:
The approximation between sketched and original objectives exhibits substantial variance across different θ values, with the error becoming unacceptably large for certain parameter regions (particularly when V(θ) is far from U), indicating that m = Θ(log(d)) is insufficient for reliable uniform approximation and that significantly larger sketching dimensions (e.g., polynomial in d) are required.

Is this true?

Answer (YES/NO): NO